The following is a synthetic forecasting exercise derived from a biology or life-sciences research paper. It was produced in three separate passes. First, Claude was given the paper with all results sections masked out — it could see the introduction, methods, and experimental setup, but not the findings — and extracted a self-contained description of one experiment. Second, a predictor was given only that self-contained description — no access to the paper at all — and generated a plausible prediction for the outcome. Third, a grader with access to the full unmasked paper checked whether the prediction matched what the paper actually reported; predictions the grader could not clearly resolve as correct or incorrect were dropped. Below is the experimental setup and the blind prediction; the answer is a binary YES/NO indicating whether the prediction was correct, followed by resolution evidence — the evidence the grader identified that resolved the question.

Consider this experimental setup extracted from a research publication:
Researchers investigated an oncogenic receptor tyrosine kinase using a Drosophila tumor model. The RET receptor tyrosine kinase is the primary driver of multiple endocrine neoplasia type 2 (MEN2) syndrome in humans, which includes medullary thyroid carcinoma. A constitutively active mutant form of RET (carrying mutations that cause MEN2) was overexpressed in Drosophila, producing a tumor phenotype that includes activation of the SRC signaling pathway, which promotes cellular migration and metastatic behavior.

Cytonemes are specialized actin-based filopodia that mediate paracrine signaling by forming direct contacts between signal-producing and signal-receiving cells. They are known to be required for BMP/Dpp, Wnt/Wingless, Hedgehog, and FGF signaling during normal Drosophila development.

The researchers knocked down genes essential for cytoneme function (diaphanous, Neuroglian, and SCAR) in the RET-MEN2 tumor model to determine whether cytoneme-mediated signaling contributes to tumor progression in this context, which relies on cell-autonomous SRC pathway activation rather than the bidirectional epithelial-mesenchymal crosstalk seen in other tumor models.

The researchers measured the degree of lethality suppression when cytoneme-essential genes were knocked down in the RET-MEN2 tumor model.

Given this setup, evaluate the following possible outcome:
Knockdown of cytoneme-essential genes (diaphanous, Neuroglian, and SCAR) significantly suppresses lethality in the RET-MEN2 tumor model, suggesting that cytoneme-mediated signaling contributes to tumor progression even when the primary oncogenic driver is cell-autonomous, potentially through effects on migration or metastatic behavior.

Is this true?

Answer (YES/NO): NO